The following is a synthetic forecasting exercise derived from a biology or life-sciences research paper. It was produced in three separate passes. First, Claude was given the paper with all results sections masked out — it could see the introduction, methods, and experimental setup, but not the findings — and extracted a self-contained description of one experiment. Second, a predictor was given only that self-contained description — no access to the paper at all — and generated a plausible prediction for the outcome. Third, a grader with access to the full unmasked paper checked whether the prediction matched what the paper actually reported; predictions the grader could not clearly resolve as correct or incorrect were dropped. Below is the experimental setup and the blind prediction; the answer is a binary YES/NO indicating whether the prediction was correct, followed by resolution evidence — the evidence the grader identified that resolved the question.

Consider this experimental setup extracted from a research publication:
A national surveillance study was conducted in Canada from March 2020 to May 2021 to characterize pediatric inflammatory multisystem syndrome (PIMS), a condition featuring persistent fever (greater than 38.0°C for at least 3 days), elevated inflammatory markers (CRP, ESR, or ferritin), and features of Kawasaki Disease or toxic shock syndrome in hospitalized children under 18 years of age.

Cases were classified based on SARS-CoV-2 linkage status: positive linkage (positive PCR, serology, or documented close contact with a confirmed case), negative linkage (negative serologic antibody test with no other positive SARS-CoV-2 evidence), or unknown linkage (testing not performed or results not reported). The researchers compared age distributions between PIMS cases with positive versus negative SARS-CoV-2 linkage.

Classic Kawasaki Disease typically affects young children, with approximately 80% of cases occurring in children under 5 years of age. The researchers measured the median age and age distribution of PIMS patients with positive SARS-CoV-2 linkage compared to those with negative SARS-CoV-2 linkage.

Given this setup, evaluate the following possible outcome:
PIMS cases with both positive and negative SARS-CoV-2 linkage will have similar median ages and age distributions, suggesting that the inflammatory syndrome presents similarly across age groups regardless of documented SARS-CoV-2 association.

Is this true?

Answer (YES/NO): NO